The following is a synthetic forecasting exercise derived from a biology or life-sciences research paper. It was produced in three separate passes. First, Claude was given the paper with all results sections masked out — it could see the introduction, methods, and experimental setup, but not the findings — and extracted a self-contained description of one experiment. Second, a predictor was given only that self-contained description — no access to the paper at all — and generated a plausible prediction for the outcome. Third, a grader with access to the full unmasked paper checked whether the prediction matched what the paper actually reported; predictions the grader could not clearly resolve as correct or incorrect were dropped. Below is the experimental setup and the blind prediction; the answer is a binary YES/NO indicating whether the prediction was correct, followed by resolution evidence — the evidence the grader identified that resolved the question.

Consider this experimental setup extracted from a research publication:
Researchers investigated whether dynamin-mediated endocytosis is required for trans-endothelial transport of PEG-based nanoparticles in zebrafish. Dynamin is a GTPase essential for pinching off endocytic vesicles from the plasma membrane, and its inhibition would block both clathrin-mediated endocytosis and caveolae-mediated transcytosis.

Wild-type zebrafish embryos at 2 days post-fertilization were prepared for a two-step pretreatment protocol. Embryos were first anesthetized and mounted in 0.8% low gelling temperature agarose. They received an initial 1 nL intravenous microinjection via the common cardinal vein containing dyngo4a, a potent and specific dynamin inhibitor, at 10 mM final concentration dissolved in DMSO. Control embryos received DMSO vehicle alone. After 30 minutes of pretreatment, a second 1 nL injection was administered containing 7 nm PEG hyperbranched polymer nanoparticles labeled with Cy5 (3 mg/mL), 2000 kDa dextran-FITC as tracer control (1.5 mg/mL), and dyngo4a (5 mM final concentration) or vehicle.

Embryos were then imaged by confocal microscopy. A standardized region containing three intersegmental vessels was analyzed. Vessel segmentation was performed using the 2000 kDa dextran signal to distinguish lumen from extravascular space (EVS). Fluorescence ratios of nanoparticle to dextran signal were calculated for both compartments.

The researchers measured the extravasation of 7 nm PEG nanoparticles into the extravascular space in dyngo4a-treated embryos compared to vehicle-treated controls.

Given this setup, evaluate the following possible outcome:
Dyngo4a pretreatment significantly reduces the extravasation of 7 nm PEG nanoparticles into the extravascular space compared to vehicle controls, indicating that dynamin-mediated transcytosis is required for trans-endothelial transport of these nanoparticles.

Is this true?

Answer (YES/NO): NO